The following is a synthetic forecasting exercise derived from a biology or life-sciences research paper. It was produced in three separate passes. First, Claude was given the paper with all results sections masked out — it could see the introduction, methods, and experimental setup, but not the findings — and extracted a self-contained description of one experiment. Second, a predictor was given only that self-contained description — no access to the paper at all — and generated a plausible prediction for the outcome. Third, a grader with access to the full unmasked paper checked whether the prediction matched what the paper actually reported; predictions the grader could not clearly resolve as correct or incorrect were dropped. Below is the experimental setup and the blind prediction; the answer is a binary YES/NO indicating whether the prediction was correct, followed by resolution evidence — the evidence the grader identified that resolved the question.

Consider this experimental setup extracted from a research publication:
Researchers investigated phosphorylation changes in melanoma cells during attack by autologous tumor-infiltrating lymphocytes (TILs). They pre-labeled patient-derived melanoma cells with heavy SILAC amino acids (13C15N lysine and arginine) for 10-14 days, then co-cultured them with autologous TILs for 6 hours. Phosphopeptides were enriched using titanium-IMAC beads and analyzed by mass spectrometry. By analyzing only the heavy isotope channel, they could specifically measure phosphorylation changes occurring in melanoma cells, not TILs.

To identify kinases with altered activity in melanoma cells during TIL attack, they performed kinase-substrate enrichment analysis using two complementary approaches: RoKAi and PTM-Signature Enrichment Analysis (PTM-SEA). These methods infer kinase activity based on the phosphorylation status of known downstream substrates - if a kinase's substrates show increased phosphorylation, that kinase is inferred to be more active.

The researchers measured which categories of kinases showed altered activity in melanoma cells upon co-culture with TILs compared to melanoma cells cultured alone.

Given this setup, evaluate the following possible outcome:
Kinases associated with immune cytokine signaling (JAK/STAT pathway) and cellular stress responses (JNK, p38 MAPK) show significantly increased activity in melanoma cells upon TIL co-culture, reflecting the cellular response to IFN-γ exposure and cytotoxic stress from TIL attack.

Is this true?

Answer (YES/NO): NO